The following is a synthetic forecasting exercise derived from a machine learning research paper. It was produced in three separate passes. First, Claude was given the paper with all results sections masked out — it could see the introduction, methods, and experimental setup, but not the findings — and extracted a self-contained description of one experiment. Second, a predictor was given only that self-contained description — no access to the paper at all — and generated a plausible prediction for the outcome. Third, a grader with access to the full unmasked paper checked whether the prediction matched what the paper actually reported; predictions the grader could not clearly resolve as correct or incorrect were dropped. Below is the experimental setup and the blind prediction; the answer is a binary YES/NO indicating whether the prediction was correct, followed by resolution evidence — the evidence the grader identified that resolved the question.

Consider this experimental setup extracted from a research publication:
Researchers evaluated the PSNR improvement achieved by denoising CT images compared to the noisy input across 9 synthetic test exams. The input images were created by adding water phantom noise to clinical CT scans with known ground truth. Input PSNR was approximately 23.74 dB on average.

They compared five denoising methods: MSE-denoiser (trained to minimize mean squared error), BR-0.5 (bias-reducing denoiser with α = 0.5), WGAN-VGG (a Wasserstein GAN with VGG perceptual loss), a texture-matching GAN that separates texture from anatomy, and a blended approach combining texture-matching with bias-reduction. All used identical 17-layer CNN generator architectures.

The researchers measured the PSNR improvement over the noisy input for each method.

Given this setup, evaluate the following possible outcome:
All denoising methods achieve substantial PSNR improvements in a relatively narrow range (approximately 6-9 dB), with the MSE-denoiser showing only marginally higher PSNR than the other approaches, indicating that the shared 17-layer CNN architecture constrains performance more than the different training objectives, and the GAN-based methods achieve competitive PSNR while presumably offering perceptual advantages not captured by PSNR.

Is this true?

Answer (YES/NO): NO